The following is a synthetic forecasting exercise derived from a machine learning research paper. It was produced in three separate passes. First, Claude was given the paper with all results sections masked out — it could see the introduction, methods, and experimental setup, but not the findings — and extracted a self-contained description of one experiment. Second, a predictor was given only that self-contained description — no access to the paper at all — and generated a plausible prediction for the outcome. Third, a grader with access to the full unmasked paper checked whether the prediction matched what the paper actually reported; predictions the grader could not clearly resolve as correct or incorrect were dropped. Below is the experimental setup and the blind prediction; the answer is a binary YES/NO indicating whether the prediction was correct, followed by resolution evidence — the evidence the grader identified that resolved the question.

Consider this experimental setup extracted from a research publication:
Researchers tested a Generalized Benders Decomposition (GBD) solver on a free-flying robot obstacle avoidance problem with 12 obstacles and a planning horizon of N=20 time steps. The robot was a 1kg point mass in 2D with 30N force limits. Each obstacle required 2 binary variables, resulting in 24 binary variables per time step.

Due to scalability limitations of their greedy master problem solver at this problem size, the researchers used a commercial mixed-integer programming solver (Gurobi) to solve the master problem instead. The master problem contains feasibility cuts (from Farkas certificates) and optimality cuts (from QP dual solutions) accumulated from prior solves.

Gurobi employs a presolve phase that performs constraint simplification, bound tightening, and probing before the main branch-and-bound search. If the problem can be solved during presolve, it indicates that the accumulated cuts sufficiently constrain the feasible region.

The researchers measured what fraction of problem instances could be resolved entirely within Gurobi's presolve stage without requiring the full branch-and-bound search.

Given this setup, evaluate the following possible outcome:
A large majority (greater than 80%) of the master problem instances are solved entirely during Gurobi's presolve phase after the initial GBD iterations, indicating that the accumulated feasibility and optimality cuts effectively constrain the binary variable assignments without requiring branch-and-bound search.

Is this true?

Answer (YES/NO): NO